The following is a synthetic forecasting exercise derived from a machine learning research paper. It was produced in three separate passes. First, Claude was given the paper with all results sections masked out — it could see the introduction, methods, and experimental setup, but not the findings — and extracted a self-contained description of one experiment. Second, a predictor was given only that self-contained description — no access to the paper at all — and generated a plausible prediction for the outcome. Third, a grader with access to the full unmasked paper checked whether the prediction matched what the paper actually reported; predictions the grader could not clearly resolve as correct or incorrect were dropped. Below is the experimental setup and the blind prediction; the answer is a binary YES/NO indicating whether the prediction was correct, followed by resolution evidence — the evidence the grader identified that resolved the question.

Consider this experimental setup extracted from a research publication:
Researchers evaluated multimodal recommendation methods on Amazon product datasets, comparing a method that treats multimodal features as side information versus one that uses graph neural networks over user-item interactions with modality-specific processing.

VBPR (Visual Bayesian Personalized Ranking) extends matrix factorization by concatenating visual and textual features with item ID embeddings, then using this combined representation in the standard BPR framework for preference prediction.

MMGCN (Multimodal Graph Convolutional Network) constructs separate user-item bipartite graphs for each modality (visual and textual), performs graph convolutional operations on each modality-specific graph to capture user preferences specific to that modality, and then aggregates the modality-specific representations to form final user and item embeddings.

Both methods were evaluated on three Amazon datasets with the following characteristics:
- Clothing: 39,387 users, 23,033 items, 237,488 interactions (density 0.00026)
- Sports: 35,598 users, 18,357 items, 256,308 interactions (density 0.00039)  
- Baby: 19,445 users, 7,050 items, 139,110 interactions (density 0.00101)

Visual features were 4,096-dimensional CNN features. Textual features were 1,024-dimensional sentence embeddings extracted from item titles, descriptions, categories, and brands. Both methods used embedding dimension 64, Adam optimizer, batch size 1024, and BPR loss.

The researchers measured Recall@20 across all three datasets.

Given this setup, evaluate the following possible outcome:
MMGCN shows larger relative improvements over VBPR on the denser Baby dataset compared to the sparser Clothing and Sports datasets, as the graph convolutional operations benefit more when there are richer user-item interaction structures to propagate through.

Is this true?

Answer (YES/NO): YES